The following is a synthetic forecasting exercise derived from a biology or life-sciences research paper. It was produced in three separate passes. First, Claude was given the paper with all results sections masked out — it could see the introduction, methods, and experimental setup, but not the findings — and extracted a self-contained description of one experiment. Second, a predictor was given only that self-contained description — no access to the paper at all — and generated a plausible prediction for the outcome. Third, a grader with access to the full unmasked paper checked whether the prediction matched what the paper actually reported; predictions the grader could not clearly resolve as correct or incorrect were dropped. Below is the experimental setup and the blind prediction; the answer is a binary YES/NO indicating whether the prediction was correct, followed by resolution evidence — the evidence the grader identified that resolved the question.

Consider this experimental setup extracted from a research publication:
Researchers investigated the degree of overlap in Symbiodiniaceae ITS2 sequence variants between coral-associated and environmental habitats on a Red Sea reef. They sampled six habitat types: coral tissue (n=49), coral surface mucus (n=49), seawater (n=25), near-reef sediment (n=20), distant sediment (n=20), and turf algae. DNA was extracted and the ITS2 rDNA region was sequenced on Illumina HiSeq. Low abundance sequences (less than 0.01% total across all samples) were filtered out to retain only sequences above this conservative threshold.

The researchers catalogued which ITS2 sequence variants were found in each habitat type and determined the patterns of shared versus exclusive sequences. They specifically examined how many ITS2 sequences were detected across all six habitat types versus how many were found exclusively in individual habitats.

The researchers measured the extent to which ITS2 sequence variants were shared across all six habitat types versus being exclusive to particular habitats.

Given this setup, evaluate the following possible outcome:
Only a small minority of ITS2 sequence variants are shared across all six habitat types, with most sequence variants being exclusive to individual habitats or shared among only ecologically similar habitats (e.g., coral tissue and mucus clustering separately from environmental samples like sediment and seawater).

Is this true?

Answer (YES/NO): YES